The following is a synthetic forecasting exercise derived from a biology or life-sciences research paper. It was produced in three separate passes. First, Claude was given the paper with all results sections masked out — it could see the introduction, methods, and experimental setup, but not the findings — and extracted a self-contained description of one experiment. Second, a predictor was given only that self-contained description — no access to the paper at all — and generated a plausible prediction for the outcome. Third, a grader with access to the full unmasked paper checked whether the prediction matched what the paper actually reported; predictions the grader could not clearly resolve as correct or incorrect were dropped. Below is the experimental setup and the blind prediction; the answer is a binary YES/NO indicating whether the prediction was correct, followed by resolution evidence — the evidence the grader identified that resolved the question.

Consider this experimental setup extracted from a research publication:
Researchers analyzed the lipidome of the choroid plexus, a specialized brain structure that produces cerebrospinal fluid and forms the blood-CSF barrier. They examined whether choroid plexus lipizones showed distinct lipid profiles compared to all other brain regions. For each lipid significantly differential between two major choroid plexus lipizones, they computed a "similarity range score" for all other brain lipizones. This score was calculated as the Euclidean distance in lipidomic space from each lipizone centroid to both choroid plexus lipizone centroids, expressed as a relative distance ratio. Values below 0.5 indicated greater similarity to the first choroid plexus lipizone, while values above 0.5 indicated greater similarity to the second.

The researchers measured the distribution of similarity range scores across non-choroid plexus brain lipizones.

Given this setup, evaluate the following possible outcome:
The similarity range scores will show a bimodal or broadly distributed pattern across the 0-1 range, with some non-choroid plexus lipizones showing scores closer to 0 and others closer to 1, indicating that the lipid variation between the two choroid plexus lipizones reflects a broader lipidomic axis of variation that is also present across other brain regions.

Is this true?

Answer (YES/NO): YES